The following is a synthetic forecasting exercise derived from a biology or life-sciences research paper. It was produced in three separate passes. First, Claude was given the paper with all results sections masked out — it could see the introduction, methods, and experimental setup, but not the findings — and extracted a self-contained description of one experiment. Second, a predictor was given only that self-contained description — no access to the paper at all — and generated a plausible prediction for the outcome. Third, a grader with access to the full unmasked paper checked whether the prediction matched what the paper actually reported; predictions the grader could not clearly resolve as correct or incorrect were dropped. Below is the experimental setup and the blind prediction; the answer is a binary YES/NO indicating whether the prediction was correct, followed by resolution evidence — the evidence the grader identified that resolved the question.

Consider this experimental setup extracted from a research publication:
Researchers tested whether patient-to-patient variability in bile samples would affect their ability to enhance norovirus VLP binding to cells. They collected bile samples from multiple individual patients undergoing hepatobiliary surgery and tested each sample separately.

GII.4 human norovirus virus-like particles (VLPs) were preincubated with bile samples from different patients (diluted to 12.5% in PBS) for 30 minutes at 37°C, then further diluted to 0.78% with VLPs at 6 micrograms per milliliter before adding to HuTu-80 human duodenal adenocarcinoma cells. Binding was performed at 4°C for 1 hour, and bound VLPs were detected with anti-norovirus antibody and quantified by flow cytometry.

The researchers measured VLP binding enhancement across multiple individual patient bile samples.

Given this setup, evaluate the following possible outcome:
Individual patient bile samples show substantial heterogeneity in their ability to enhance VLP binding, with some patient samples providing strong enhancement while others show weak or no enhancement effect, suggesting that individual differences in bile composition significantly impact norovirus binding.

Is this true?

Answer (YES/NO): YES